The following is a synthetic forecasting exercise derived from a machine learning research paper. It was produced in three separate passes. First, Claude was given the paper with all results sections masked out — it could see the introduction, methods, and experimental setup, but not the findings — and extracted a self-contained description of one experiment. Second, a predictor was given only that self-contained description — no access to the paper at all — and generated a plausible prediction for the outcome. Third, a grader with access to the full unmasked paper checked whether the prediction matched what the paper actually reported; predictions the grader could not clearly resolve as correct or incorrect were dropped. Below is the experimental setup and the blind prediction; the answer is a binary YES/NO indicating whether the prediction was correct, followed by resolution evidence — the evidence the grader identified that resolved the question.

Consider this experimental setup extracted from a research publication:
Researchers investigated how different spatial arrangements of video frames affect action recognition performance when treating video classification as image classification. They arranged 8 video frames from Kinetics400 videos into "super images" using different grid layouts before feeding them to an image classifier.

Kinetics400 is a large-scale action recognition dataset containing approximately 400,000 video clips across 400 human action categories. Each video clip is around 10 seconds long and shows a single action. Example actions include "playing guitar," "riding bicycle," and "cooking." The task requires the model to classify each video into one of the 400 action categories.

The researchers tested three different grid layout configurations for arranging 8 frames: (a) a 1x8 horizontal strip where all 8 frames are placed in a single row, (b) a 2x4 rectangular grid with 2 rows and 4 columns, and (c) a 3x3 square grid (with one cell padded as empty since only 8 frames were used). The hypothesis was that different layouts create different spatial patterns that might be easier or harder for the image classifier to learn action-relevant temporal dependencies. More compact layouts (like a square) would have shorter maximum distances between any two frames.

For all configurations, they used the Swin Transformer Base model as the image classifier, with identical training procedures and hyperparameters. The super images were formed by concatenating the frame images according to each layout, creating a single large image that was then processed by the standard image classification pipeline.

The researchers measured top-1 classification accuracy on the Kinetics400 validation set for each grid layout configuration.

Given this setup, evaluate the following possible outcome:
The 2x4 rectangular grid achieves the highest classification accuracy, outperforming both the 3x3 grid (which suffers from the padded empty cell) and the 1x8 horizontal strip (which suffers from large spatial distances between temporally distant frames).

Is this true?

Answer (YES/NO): NO